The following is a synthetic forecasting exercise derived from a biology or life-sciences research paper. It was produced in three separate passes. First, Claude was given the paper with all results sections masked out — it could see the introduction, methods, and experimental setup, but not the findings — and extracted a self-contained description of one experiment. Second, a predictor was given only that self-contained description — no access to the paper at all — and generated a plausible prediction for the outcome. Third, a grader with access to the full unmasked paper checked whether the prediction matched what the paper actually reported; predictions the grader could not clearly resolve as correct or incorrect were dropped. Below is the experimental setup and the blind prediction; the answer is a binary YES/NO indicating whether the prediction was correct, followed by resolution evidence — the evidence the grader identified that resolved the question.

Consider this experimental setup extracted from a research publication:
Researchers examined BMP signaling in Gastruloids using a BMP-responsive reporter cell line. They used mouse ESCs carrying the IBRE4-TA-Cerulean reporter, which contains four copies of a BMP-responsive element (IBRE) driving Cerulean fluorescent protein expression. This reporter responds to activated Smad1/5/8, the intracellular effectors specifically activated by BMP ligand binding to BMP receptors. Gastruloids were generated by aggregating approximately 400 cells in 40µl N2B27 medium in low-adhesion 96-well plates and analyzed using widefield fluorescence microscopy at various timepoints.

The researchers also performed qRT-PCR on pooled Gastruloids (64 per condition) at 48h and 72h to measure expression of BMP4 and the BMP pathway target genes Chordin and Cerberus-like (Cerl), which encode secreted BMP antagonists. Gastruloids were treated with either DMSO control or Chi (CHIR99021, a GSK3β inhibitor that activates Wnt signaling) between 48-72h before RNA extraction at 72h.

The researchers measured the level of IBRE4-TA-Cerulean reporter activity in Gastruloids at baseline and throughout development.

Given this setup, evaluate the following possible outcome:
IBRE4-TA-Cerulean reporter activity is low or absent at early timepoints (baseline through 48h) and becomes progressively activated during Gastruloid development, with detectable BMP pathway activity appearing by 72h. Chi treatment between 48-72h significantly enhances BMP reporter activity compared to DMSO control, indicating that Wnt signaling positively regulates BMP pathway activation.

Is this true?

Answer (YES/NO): NO